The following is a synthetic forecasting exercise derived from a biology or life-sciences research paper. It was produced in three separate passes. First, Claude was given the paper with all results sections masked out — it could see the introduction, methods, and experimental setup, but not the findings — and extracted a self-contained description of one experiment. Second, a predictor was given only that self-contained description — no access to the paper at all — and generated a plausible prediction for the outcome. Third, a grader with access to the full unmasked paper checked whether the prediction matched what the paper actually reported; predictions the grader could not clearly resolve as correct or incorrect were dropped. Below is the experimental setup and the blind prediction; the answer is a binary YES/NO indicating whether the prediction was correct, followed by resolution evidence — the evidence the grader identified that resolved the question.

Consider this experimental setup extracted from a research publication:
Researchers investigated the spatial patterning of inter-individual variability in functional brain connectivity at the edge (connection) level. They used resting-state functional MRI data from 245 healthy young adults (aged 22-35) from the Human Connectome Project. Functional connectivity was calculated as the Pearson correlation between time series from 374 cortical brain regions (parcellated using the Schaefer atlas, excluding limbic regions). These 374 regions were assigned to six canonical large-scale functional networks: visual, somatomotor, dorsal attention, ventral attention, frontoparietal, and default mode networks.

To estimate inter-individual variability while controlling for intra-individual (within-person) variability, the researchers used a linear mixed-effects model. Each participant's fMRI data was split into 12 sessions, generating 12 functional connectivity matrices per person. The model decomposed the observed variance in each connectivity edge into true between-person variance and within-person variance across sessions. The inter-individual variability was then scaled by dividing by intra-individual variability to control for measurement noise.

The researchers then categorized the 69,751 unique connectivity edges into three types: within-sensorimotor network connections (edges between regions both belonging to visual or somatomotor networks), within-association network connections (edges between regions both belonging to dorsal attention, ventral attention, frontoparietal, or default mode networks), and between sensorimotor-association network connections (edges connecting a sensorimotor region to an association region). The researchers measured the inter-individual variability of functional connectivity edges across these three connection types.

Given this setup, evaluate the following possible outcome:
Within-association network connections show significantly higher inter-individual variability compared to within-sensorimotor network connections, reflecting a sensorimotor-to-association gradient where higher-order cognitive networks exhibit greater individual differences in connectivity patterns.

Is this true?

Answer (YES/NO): YES